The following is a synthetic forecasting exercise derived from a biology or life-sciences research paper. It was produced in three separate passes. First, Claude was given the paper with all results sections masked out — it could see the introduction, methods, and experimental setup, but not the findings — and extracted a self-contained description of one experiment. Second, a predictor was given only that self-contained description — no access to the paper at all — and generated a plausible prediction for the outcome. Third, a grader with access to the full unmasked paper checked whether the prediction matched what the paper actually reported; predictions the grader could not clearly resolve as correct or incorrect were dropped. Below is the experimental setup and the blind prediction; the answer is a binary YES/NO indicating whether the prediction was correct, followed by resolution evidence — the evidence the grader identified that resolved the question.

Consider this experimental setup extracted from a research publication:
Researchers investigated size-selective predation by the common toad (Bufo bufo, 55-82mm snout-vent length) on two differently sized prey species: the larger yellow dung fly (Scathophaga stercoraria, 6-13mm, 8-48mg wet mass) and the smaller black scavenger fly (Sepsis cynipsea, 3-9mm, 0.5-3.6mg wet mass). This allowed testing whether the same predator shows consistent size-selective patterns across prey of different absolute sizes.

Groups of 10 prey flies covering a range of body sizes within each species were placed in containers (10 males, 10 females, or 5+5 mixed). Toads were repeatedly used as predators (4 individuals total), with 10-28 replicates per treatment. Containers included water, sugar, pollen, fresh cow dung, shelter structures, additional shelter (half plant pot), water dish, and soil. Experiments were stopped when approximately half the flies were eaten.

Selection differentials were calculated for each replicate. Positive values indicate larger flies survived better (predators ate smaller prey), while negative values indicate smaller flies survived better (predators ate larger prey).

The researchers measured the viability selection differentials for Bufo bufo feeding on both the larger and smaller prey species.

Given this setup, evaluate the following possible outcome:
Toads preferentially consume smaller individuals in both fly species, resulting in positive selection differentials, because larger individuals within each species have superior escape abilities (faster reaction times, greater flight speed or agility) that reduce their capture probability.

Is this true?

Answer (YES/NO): NO